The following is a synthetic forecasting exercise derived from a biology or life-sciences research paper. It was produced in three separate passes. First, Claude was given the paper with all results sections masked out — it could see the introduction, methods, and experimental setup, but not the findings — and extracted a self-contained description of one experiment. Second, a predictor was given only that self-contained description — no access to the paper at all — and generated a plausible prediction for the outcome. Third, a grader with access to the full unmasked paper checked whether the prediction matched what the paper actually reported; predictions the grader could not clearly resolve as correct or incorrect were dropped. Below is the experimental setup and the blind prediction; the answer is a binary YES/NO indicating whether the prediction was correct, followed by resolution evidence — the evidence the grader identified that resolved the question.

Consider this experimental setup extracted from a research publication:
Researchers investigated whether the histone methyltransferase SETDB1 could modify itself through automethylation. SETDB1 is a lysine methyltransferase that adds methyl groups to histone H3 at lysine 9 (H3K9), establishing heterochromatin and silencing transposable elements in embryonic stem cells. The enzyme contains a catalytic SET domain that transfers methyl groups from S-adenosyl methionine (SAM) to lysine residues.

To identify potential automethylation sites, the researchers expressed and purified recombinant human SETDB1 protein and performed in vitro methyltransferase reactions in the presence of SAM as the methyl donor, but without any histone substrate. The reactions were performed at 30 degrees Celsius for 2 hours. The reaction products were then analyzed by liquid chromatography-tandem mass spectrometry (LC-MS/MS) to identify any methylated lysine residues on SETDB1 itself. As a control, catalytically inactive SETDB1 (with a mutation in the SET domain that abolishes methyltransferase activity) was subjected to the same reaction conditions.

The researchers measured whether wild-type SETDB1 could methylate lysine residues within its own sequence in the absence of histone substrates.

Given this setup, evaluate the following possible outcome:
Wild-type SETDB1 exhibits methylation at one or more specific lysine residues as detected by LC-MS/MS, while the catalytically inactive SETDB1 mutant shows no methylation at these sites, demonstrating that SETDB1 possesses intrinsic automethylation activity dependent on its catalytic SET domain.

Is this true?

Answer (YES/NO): YES